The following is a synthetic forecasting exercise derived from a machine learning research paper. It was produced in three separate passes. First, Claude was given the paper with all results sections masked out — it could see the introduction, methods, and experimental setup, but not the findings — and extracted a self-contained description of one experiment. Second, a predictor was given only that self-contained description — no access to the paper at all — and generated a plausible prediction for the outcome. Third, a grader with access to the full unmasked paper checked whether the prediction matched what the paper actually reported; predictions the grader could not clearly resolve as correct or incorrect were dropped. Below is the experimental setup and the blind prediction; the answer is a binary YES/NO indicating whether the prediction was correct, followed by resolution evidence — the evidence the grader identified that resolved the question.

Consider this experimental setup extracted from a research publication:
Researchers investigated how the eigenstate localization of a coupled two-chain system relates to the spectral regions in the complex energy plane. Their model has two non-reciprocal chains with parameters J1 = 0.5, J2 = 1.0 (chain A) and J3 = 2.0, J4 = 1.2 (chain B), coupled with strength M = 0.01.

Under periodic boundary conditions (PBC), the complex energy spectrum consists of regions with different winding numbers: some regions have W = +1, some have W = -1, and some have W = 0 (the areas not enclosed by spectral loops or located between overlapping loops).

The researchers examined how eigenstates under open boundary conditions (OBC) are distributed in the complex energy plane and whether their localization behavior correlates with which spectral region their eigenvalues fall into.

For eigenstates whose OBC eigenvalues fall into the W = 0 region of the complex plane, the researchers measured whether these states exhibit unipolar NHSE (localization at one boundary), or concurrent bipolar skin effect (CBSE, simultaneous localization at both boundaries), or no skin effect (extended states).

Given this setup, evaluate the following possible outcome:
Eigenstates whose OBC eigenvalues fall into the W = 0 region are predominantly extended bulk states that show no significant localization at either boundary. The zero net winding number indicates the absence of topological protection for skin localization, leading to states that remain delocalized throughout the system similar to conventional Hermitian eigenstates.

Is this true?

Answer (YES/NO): NO